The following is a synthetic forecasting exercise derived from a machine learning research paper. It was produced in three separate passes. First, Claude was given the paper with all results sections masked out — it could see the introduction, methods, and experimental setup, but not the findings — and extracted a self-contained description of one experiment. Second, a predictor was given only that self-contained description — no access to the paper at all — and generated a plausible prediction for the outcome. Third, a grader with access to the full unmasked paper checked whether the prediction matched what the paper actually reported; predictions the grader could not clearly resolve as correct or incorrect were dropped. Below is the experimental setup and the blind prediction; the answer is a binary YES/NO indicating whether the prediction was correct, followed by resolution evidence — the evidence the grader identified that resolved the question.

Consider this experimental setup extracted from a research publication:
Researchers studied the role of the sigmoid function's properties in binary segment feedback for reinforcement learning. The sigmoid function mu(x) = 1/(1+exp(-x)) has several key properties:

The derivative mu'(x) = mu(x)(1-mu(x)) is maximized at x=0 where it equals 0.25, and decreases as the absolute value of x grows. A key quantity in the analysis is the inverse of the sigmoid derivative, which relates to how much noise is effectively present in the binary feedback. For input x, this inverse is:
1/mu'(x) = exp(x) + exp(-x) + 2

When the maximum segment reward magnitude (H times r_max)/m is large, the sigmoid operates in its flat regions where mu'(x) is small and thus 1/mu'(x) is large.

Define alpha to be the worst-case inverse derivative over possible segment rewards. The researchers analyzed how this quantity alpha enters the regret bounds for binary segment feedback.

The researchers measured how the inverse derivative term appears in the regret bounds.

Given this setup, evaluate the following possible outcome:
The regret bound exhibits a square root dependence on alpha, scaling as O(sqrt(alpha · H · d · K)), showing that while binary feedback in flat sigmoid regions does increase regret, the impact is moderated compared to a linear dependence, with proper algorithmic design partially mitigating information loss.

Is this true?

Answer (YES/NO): NO